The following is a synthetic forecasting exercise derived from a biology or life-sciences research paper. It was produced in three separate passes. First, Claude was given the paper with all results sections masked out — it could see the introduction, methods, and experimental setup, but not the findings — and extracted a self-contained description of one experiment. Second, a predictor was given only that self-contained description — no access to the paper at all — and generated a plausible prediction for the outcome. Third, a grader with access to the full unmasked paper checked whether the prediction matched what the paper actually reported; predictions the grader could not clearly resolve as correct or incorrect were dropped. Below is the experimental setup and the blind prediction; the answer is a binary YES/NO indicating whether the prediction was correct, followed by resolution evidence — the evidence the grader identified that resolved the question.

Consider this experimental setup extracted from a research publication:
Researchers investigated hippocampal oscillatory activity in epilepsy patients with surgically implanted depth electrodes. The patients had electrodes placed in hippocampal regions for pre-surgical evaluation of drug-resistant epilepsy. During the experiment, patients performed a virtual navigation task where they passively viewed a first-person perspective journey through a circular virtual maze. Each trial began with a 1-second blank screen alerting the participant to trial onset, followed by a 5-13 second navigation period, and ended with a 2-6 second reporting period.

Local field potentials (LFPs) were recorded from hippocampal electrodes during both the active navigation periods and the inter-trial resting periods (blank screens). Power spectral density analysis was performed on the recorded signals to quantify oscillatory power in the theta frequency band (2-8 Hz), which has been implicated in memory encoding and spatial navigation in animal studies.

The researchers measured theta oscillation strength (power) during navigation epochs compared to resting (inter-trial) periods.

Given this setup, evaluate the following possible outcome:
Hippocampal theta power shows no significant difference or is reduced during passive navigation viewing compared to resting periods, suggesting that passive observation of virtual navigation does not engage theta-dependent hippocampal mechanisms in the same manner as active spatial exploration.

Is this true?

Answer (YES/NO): NO